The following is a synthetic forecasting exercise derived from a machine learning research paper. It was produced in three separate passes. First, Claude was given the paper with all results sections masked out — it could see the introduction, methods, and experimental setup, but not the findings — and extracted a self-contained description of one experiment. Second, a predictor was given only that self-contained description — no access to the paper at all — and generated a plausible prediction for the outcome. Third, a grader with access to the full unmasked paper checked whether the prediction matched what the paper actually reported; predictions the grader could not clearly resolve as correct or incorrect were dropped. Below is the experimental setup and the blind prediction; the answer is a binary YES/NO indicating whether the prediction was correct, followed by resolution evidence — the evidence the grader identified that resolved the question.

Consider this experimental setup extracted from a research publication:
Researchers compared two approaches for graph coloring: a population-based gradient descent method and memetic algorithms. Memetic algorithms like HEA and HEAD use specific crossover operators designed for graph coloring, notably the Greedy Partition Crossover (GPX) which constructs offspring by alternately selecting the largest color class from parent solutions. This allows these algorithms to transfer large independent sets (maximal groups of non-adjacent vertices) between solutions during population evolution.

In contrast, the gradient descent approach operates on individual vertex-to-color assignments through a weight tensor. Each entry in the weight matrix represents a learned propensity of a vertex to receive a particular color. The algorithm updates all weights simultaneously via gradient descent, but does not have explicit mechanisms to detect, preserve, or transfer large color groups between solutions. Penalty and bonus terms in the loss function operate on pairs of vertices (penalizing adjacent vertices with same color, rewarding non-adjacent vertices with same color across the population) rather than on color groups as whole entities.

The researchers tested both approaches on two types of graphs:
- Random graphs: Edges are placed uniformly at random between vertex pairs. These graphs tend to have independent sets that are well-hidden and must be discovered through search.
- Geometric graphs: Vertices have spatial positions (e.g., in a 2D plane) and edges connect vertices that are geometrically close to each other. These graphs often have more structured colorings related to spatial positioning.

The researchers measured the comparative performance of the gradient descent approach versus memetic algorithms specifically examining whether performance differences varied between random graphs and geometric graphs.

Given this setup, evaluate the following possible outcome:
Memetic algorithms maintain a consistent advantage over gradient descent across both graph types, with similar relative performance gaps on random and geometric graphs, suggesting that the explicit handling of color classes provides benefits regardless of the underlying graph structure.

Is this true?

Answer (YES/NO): NO